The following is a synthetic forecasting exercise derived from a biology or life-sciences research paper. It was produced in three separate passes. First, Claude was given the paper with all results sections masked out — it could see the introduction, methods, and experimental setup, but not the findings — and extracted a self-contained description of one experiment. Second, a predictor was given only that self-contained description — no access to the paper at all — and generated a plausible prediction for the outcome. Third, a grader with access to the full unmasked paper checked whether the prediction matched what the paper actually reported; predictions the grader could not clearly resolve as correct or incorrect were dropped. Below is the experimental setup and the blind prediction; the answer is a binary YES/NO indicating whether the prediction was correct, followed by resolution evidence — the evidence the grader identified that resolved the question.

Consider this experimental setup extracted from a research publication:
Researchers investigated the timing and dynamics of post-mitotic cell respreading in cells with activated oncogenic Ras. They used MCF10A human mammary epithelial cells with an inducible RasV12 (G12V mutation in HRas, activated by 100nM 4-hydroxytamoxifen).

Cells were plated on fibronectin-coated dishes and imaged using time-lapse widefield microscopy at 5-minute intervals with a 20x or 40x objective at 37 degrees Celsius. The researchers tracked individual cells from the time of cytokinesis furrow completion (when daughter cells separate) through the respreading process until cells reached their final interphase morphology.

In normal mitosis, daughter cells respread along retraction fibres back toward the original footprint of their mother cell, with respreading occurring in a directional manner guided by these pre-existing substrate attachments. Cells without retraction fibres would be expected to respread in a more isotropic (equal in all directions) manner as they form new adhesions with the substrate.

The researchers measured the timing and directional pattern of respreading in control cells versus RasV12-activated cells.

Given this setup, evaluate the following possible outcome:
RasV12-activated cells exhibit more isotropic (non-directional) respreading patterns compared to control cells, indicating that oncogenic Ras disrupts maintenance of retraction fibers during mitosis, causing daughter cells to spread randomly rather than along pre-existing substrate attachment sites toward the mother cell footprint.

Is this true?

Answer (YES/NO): YES